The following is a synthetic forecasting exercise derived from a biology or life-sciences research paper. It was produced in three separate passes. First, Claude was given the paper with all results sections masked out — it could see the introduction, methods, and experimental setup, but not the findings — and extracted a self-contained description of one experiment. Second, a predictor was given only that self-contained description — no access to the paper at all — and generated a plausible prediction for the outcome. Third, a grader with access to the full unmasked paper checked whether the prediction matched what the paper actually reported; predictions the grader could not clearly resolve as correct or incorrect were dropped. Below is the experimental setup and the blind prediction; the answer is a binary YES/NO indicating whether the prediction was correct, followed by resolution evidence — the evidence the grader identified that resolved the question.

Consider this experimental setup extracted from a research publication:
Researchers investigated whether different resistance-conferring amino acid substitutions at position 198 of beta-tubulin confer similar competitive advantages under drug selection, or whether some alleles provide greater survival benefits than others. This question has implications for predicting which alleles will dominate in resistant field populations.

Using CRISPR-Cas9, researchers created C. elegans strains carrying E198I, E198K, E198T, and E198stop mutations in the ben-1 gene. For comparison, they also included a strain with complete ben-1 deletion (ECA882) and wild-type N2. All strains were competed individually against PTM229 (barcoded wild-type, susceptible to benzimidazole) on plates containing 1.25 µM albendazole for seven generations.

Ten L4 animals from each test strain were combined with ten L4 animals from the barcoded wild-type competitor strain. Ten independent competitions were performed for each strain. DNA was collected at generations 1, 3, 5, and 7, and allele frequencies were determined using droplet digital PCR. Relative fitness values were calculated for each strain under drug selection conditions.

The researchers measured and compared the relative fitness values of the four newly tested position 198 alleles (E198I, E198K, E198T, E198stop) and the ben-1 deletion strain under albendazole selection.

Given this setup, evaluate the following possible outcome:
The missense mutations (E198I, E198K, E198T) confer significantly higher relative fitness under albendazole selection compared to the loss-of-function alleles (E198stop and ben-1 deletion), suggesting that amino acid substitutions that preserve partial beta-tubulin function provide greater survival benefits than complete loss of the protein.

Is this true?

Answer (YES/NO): NO